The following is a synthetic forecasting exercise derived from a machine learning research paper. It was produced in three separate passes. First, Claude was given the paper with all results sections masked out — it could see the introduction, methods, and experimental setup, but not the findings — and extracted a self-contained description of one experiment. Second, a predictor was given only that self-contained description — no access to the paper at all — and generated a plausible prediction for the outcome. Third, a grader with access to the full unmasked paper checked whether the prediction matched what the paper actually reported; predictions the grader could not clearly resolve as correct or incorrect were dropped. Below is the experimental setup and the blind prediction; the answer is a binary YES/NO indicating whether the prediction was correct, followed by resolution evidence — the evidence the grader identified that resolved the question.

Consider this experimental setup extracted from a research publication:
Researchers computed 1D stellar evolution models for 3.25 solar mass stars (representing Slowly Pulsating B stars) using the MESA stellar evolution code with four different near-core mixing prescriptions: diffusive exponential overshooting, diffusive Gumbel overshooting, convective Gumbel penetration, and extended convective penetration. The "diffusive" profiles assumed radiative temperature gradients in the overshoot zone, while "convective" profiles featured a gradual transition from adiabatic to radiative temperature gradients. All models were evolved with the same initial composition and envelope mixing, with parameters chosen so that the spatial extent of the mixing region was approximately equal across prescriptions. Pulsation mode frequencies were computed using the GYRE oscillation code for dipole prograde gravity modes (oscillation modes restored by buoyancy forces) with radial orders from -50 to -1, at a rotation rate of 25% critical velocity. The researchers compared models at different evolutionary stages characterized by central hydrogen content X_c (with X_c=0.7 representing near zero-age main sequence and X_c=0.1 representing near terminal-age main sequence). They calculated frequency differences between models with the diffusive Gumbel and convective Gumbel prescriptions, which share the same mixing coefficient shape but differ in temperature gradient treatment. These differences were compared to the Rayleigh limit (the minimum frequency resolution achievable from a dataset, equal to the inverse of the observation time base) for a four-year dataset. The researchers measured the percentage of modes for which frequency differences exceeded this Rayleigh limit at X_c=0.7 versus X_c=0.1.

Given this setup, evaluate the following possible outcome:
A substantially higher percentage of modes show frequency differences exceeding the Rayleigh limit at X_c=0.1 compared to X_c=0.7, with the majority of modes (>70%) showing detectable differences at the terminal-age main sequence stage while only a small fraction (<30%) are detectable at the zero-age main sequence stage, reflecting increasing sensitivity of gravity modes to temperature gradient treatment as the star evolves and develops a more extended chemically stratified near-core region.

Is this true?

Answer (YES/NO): NO